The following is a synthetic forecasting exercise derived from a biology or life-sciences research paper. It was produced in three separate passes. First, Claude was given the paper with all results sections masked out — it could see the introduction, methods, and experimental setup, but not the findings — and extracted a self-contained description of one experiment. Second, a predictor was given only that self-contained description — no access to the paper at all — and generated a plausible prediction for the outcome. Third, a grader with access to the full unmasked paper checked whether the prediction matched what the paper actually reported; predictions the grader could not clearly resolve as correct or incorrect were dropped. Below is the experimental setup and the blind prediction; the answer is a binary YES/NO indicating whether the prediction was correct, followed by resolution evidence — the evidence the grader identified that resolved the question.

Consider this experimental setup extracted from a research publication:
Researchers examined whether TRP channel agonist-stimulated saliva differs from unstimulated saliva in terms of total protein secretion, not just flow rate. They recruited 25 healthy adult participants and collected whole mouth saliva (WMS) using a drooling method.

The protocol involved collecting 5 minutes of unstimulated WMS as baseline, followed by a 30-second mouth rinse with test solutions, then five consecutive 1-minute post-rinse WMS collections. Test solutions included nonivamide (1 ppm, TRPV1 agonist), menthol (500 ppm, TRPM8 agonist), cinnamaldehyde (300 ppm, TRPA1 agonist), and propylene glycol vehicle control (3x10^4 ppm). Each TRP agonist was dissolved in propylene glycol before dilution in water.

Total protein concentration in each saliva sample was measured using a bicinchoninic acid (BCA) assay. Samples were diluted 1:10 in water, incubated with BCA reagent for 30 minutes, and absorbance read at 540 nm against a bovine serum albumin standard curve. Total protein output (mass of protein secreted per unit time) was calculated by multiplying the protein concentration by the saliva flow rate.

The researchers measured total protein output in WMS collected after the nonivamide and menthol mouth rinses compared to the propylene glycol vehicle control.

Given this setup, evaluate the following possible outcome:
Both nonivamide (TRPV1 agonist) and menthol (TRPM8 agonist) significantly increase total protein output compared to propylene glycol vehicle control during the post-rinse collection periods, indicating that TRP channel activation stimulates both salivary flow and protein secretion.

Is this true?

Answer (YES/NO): NO